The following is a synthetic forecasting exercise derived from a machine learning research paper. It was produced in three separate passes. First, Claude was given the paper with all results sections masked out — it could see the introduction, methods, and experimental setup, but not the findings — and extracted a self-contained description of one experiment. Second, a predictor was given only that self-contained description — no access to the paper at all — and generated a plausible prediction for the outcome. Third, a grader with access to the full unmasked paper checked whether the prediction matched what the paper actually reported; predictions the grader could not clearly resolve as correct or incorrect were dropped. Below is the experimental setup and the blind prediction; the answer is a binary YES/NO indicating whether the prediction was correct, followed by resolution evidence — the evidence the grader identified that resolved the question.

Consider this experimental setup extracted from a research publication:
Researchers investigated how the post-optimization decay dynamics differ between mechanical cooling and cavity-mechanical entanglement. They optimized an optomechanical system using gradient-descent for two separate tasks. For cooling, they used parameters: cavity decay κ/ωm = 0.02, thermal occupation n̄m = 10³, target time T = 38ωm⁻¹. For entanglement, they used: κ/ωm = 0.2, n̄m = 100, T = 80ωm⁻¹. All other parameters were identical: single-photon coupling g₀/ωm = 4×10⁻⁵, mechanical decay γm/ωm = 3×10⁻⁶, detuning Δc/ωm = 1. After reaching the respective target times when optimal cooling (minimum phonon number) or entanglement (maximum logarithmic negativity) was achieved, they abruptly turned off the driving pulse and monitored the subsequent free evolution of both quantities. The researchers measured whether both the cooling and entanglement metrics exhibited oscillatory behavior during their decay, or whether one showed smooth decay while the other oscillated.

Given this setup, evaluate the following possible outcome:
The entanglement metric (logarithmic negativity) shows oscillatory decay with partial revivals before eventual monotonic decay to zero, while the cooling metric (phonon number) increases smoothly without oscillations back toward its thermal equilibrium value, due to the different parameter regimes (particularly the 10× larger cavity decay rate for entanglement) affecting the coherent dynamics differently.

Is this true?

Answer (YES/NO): NO